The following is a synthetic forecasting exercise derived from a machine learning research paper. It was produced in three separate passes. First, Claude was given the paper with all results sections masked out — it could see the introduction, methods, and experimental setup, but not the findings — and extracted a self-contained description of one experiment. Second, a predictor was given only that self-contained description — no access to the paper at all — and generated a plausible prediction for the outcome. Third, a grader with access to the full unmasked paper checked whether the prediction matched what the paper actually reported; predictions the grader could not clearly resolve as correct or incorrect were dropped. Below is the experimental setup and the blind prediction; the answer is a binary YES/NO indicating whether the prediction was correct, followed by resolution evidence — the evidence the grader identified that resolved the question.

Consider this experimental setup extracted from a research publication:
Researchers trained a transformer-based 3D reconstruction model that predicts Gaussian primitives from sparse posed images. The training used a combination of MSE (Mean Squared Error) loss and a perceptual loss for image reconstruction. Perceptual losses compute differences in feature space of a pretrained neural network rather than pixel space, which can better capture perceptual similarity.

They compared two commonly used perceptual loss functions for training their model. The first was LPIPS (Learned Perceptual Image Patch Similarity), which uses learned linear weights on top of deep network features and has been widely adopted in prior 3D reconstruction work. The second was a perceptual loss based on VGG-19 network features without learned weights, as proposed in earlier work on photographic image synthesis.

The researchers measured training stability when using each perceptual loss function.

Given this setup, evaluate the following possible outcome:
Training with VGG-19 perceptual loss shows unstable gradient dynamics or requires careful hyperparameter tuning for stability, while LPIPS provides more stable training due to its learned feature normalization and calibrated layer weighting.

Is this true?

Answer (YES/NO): NO